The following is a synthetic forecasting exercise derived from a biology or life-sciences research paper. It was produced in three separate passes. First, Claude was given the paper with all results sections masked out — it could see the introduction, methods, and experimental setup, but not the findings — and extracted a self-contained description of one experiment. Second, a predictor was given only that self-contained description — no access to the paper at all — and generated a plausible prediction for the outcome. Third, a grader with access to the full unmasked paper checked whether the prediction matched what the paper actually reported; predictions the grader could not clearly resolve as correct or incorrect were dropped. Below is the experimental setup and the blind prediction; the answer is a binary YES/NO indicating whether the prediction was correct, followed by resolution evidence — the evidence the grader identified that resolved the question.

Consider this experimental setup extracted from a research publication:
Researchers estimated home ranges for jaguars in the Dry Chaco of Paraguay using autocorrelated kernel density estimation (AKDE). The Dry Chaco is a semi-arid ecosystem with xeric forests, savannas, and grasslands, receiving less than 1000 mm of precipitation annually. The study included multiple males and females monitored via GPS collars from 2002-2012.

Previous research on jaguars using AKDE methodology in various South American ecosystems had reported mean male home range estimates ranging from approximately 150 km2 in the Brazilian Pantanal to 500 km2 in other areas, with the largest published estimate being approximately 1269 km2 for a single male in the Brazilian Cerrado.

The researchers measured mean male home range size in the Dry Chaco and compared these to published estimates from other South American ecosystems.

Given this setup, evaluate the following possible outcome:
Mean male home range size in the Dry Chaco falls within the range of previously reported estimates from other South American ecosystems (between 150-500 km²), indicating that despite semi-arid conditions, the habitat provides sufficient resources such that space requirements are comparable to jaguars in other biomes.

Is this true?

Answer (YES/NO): NO